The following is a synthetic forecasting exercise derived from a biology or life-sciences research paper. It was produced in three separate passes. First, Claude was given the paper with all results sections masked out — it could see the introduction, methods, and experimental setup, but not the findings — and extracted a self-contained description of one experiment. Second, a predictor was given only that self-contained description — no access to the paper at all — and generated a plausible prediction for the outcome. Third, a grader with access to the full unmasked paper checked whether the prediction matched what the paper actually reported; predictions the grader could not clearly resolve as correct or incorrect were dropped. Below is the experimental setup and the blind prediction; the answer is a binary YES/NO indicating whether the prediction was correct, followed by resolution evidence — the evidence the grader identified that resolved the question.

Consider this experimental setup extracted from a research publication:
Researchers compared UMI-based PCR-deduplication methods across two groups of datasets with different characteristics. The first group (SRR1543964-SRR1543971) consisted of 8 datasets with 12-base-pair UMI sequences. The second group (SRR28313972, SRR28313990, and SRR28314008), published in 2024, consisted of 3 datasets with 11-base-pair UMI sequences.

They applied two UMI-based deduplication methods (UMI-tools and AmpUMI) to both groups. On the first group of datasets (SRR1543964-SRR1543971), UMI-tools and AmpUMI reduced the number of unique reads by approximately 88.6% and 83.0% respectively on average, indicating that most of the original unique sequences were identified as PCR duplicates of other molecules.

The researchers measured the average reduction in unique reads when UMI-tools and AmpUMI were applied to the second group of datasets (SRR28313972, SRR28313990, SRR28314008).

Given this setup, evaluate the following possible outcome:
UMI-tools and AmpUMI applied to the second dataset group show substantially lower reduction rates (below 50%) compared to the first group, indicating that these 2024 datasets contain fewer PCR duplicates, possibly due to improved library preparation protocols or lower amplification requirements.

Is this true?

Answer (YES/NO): NO